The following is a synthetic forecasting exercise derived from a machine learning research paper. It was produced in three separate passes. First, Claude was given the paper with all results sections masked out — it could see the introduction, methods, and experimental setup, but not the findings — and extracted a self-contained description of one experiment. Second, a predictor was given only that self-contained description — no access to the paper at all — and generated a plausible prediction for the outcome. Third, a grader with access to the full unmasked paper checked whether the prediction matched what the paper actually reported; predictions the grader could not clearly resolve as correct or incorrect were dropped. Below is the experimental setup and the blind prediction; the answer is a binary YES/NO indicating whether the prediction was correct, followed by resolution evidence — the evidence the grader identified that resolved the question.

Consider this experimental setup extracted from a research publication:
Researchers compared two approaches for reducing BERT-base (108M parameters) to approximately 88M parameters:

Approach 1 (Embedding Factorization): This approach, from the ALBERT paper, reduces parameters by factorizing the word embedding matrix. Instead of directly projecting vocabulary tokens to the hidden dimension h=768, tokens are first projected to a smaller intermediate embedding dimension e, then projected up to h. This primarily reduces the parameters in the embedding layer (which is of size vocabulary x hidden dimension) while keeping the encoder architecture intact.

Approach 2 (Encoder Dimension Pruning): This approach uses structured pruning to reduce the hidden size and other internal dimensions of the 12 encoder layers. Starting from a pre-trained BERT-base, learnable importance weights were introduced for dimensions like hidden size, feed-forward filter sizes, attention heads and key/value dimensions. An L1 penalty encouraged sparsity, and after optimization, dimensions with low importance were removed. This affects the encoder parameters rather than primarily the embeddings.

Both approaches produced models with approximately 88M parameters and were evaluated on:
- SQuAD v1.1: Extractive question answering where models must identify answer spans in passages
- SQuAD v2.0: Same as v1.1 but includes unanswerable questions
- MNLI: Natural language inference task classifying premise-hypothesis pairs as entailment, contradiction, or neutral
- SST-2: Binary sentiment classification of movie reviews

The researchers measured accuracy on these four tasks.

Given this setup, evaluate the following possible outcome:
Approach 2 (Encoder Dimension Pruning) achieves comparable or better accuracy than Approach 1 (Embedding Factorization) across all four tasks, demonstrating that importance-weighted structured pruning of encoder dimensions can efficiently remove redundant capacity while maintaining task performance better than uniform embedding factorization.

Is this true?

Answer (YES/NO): NO